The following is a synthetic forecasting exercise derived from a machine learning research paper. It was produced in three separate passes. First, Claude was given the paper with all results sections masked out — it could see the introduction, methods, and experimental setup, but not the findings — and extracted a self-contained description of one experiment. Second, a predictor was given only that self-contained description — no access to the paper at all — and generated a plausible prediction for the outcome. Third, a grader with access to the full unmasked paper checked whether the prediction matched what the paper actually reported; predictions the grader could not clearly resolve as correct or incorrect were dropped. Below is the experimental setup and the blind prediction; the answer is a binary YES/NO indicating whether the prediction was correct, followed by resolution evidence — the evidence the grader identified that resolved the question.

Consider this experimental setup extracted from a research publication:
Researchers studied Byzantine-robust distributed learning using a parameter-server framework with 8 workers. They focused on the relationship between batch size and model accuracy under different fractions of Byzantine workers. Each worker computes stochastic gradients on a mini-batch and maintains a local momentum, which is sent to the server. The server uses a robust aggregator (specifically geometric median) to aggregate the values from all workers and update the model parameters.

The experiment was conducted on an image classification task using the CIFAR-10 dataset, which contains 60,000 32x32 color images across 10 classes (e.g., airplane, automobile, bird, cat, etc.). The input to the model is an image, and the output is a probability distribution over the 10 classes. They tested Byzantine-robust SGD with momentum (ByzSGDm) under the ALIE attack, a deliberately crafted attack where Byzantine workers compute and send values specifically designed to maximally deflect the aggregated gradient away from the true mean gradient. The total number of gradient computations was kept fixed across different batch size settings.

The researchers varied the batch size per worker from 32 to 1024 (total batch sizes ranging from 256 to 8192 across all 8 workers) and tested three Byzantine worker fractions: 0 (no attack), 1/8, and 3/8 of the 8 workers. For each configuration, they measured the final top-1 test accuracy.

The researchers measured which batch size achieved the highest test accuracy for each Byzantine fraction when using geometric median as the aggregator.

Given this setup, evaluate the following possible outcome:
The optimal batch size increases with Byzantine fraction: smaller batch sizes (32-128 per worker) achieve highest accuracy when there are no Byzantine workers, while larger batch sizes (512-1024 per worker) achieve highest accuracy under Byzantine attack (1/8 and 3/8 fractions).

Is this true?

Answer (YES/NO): NO